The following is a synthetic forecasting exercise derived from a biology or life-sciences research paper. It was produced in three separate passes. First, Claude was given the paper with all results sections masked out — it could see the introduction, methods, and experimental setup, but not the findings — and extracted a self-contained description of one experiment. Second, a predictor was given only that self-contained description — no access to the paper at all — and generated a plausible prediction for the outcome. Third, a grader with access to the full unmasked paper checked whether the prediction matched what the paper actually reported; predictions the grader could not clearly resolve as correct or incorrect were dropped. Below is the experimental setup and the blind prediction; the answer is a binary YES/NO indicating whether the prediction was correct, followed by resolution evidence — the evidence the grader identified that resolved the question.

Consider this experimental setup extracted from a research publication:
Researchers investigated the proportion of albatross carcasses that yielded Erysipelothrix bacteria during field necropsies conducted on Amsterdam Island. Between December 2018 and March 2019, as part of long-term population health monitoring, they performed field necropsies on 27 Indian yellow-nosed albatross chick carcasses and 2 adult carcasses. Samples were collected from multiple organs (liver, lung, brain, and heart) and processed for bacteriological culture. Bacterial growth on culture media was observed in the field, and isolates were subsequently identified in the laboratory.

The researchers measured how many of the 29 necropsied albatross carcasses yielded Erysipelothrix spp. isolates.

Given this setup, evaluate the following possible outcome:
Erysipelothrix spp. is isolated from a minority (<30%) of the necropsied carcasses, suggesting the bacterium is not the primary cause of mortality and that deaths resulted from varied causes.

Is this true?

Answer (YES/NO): YES